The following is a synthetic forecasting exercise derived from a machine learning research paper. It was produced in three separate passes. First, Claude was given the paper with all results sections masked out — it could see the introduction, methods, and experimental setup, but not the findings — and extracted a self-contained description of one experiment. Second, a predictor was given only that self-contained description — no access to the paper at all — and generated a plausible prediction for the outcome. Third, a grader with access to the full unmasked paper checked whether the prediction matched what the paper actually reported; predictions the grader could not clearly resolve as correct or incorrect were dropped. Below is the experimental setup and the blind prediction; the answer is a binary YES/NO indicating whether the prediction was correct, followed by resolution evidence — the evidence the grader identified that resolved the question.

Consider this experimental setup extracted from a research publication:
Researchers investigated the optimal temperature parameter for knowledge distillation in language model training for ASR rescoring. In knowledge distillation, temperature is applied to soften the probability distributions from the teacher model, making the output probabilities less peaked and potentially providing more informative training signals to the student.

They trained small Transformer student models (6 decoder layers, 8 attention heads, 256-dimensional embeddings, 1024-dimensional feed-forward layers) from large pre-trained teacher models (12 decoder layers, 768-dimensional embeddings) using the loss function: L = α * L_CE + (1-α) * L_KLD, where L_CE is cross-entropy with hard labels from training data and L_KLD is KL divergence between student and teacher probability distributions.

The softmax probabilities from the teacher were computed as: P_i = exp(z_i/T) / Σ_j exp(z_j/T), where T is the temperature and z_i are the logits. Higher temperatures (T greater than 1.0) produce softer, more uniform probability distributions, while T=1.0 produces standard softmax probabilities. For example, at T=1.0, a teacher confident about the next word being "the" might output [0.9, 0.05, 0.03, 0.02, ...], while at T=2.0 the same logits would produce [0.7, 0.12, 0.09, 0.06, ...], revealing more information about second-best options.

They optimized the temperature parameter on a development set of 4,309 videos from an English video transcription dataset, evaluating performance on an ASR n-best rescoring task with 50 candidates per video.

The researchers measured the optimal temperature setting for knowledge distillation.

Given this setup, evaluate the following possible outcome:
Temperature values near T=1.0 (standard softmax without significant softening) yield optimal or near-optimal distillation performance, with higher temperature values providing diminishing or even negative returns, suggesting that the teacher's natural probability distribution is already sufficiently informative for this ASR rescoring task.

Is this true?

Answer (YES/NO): YES